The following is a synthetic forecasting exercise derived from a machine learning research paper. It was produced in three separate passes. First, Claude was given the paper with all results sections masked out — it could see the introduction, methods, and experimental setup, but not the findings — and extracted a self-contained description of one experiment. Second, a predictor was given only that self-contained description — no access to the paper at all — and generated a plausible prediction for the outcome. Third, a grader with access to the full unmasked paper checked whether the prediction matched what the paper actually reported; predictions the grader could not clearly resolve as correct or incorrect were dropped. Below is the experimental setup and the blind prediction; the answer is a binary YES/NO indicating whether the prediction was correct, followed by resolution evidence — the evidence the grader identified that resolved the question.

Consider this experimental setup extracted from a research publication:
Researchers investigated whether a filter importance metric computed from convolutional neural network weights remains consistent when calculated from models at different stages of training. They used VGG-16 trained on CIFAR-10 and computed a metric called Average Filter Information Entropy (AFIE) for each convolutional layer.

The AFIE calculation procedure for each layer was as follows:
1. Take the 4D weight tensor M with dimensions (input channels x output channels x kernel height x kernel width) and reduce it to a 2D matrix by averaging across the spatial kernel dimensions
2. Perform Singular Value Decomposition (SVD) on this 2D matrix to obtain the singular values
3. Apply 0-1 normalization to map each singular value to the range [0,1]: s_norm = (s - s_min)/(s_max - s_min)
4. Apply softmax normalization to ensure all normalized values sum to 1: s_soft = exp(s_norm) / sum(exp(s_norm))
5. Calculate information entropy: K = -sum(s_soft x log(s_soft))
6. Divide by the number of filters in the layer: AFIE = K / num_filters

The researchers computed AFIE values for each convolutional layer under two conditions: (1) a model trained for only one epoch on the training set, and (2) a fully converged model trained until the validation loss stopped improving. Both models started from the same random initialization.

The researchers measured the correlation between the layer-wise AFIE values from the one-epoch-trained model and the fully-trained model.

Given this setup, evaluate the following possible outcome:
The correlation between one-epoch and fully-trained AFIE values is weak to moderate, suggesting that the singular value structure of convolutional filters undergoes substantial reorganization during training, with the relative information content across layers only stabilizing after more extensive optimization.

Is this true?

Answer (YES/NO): NO